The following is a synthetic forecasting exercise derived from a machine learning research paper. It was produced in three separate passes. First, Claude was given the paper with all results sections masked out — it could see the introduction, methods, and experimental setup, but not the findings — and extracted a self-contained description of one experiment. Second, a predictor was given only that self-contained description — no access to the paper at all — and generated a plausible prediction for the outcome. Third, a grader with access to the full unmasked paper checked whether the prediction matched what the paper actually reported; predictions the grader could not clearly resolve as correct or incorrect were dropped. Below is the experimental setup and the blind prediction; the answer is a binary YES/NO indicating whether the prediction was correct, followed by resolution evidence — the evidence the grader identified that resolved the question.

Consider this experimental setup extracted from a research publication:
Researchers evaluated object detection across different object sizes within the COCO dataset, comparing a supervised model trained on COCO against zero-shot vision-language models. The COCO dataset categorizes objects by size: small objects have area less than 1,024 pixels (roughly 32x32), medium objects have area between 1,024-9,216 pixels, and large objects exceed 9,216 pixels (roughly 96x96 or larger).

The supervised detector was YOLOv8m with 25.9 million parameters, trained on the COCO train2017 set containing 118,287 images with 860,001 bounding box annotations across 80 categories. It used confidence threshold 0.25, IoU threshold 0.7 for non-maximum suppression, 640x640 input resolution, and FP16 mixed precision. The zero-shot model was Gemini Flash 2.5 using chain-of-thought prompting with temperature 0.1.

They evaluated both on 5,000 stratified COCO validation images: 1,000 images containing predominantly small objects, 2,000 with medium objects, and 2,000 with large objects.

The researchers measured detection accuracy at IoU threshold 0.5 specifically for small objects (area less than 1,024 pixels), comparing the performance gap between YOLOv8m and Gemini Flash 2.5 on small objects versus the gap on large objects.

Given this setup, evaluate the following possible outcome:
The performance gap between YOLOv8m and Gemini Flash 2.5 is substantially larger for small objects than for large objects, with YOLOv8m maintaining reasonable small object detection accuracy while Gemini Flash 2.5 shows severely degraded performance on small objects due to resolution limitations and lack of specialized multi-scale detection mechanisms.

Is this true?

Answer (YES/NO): YES